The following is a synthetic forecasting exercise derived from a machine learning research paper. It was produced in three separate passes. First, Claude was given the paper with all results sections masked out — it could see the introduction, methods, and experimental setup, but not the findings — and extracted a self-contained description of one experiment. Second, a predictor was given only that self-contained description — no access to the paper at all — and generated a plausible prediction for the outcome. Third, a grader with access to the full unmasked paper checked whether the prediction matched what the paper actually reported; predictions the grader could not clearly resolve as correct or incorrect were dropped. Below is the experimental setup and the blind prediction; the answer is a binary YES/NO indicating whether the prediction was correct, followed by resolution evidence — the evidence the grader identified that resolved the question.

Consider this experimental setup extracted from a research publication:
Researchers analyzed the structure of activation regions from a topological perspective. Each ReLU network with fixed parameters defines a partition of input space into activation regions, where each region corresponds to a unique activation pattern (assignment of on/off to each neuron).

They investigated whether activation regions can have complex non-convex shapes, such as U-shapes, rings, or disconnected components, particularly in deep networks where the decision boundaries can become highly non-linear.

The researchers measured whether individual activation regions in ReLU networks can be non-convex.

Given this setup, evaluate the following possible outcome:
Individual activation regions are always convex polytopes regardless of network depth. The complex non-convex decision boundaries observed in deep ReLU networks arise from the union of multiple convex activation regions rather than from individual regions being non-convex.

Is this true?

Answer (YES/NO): YES